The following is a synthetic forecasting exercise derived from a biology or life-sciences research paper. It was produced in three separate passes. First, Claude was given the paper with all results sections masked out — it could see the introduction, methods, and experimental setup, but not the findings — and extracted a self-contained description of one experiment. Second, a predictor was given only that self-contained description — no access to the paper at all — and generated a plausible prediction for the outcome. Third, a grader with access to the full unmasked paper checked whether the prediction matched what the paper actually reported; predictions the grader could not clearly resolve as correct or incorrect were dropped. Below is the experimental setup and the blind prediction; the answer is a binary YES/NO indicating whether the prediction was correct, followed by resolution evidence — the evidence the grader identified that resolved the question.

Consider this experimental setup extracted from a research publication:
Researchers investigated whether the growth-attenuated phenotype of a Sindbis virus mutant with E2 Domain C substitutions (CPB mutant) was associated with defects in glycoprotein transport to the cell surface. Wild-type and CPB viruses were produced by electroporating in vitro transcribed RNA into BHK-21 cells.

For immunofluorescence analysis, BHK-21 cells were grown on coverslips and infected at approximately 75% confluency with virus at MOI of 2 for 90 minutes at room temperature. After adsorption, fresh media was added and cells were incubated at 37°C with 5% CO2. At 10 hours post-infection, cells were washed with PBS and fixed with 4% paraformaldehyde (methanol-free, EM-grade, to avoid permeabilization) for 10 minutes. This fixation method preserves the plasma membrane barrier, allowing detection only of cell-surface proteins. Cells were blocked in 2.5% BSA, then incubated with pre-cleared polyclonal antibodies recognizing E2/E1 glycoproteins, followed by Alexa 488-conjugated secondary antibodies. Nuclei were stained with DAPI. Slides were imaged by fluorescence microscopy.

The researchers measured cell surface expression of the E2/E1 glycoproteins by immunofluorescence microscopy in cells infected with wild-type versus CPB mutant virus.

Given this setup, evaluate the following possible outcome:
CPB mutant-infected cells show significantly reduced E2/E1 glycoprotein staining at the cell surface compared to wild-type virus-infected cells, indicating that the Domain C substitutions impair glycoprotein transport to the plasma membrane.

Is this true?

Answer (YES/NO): NO